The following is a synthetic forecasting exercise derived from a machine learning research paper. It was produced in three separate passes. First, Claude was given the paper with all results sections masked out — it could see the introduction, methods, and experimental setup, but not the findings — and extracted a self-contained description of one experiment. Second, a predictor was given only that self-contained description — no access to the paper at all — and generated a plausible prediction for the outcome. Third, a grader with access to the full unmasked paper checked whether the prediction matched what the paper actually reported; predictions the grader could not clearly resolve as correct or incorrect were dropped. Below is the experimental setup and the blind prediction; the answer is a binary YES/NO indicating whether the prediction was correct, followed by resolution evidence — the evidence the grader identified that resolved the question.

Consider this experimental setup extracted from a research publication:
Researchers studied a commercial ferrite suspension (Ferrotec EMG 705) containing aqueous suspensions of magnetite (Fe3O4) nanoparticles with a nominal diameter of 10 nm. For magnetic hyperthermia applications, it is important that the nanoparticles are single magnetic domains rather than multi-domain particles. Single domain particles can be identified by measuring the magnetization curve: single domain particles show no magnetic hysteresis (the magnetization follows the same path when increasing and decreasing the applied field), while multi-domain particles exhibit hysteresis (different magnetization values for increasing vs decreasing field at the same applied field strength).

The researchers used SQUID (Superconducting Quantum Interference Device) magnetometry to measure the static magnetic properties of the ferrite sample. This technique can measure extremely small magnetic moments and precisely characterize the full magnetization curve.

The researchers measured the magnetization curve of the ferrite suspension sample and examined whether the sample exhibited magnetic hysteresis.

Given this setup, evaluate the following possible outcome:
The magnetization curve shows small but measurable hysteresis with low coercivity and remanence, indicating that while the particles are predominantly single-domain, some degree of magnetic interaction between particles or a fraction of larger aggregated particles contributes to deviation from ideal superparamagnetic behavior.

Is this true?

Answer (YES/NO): NO